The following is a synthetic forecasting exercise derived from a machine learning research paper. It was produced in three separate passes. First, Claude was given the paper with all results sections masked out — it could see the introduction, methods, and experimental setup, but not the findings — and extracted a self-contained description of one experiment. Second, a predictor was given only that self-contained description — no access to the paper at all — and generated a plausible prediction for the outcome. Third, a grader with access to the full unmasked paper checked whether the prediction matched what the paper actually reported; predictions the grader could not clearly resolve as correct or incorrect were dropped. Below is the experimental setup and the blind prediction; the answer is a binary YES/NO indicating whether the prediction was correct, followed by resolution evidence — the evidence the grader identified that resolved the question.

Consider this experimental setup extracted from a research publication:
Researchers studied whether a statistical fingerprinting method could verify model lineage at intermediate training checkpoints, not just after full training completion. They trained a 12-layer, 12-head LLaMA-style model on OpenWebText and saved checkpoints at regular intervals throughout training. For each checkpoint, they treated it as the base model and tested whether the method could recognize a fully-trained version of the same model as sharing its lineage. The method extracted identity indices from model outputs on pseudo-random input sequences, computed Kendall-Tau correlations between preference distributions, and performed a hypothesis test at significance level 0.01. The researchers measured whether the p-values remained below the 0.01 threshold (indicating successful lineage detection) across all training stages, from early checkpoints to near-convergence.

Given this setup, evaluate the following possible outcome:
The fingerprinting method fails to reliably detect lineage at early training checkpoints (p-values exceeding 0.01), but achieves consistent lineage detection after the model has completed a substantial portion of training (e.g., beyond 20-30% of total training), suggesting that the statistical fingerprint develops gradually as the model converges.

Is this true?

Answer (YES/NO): NO